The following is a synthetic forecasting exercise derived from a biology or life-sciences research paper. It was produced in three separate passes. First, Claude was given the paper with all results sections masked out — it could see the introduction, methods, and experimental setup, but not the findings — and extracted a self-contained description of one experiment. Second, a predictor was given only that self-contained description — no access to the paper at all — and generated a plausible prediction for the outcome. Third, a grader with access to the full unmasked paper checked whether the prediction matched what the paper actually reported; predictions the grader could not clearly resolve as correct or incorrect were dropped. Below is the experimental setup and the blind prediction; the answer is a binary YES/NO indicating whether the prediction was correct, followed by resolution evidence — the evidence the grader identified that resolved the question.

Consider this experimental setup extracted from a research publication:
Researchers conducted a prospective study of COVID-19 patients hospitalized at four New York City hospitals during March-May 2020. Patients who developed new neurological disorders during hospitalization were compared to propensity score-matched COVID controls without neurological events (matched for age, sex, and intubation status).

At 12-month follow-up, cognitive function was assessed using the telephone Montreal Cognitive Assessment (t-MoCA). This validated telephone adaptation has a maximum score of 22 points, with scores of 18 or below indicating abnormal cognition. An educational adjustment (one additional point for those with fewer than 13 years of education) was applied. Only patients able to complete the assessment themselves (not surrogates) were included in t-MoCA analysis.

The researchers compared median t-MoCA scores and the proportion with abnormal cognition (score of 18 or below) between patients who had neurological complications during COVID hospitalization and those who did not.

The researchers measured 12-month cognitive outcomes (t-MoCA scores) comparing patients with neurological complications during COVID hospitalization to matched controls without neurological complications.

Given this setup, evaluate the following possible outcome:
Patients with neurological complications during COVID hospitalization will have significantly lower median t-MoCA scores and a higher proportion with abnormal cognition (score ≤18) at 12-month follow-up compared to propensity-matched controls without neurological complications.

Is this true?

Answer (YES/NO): NO